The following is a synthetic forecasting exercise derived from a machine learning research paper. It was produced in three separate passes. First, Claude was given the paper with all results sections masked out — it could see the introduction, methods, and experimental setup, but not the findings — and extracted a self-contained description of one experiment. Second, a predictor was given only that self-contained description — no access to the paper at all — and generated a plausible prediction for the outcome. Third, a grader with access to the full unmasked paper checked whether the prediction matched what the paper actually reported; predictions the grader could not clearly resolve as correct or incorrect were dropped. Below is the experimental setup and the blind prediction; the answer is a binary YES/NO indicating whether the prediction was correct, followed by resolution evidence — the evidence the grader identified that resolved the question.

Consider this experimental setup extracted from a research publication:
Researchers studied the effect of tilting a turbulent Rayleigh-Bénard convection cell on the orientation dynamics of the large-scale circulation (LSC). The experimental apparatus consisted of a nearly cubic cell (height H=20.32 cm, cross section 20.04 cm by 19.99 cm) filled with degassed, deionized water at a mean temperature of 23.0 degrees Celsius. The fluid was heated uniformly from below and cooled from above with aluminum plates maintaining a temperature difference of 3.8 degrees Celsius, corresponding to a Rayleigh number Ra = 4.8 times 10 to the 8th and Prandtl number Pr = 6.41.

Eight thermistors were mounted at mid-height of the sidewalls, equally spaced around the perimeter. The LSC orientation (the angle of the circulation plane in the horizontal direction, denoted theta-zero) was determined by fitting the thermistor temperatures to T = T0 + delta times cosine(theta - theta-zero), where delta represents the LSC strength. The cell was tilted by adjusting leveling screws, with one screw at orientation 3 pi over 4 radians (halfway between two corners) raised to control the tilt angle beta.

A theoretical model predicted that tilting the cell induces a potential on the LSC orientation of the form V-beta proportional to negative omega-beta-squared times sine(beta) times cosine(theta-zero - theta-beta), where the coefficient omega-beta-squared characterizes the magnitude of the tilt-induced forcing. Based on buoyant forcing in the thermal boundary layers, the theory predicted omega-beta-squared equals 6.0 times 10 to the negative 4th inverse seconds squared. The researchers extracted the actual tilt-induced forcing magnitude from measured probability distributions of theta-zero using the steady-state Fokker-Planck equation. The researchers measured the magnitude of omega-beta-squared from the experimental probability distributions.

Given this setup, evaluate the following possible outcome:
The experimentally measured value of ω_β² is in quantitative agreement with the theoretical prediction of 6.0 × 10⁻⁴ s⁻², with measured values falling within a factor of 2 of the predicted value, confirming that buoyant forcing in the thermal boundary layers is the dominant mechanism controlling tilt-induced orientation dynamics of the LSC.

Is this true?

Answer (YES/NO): NO